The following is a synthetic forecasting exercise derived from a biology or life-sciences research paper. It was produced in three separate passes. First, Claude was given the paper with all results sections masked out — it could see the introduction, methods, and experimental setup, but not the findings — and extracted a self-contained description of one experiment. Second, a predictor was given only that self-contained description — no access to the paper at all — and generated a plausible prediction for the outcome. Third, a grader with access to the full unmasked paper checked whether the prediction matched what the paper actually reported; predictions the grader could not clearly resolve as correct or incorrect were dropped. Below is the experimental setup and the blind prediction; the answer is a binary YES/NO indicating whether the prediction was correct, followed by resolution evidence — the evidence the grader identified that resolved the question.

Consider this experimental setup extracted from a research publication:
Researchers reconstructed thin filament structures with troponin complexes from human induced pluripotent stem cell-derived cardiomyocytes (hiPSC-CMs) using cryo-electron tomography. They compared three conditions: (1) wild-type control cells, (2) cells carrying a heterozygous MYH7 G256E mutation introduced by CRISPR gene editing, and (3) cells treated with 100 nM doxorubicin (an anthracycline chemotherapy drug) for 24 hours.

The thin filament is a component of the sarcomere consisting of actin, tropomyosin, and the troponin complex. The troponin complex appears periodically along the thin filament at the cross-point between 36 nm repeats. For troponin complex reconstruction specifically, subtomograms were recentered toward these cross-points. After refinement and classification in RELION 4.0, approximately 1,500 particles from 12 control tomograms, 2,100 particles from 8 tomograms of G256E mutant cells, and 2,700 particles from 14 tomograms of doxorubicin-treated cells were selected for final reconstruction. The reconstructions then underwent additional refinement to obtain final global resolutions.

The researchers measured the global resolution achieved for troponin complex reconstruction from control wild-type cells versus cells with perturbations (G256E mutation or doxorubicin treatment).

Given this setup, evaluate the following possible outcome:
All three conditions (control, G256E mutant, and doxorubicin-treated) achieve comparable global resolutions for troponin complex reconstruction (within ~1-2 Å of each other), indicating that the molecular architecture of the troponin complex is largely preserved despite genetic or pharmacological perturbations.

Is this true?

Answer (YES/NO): NO